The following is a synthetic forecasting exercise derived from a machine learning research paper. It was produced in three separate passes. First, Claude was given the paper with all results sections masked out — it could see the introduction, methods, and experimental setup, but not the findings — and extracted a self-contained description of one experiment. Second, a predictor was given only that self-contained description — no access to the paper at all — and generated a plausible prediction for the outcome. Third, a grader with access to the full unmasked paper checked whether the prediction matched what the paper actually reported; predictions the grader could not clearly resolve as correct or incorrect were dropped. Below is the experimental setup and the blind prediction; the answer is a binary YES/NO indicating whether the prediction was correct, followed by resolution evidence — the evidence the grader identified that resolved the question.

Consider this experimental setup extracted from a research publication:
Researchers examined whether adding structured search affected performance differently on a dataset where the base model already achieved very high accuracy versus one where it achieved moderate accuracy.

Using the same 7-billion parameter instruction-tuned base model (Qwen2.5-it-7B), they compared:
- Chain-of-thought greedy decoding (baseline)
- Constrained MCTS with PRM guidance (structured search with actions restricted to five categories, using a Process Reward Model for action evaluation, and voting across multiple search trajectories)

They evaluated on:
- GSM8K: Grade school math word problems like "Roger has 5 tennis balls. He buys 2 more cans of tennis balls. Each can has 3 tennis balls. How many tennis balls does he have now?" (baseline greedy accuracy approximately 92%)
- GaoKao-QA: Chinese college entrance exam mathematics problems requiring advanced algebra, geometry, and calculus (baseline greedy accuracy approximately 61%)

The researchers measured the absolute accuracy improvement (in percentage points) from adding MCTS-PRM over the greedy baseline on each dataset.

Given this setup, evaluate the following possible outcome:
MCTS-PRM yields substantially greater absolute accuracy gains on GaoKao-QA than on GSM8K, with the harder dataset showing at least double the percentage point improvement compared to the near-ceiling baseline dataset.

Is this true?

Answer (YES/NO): YES